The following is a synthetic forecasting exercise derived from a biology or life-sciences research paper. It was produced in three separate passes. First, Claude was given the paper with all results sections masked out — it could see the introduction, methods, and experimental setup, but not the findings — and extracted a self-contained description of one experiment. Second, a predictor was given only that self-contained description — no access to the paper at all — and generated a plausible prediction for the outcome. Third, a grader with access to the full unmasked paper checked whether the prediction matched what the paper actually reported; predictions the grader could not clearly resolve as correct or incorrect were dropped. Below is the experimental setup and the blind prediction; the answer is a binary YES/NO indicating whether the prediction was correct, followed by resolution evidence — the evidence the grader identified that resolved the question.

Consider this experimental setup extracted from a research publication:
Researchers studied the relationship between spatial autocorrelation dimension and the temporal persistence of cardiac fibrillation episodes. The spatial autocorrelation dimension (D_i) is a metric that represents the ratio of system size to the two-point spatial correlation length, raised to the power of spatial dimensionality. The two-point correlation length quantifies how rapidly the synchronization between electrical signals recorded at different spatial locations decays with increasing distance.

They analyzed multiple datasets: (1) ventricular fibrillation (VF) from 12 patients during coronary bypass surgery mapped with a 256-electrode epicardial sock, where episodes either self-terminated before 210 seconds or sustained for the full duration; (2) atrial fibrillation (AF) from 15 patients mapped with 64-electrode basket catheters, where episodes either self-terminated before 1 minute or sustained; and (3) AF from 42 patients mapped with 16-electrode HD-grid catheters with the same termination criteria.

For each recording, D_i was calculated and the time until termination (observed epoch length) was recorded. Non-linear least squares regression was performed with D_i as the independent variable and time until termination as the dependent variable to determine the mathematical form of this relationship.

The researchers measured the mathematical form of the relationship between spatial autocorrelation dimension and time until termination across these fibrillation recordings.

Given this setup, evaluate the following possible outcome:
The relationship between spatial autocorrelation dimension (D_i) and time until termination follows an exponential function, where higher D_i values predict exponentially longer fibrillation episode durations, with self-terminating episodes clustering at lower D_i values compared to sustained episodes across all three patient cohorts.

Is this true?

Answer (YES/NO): NO